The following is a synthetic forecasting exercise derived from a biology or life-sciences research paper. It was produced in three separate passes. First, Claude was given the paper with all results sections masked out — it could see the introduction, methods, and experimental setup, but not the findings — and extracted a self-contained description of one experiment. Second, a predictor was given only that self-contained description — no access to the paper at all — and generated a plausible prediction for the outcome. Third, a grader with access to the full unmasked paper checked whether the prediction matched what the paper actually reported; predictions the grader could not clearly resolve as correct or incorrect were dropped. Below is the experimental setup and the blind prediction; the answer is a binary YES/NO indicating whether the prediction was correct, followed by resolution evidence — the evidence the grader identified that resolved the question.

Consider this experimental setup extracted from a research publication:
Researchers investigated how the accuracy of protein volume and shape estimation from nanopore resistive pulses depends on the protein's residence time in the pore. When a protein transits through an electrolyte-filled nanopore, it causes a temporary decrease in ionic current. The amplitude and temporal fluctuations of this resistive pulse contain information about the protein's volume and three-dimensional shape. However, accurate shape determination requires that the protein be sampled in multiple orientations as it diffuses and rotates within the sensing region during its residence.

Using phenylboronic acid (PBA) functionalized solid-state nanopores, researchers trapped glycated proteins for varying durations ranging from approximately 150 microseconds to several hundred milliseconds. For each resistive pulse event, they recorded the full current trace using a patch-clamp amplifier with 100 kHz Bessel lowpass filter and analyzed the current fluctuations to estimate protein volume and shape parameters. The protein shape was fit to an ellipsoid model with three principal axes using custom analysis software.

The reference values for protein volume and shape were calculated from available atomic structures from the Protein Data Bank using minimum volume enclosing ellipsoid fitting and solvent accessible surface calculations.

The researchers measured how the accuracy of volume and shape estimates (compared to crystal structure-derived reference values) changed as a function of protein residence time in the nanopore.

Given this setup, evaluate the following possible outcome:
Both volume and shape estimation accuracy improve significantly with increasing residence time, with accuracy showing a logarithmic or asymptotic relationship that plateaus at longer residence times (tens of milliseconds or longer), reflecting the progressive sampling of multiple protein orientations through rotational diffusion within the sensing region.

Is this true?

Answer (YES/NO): YES